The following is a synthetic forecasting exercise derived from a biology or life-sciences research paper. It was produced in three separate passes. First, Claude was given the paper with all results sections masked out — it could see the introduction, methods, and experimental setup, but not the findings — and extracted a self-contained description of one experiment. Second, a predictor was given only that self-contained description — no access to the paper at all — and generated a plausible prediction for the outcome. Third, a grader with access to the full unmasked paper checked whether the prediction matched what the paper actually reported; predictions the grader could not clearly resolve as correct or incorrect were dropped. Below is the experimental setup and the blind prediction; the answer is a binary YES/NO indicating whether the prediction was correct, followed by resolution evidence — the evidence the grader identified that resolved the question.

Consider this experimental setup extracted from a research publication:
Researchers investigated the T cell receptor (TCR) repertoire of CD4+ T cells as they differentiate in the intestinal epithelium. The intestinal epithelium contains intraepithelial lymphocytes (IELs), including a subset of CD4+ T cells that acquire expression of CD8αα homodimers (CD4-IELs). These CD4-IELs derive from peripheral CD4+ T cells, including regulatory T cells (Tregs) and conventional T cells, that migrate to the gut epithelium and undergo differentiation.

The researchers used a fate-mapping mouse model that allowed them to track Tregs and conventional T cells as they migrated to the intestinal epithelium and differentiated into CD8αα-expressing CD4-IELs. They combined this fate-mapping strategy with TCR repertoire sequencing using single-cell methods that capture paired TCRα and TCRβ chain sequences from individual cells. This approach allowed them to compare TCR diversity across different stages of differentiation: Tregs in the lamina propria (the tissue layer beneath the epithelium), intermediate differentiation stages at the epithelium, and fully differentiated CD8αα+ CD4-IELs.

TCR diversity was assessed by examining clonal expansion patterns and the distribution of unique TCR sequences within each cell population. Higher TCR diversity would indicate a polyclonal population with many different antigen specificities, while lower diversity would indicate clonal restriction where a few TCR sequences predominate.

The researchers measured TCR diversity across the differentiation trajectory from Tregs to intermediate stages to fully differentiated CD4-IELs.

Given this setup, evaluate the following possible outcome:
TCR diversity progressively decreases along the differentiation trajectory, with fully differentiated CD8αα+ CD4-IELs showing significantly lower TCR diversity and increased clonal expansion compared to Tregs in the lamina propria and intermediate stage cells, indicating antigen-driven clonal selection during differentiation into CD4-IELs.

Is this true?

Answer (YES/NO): YES